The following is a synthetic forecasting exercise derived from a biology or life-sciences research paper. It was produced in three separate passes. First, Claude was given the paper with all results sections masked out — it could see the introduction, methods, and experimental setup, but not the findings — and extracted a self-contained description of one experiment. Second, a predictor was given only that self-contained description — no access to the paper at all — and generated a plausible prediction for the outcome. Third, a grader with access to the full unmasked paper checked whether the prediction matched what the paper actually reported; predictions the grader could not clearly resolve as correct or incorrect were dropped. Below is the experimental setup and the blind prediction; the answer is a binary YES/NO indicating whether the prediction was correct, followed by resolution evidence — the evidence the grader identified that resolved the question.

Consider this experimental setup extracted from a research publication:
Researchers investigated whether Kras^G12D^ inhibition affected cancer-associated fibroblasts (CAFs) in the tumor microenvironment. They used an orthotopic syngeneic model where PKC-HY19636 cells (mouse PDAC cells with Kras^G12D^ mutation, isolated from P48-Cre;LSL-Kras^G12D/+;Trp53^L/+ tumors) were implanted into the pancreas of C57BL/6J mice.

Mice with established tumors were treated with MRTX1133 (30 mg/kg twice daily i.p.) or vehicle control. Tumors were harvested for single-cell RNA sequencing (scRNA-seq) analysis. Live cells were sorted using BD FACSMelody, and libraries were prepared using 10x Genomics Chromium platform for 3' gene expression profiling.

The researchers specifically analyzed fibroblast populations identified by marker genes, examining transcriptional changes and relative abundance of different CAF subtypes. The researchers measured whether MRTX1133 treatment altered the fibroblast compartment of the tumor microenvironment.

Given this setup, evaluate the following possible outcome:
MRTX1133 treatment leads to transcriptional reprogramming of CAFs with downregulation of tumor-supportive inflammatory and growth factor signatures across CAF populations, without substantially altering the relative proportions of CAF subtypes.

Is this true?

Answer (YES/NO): NO